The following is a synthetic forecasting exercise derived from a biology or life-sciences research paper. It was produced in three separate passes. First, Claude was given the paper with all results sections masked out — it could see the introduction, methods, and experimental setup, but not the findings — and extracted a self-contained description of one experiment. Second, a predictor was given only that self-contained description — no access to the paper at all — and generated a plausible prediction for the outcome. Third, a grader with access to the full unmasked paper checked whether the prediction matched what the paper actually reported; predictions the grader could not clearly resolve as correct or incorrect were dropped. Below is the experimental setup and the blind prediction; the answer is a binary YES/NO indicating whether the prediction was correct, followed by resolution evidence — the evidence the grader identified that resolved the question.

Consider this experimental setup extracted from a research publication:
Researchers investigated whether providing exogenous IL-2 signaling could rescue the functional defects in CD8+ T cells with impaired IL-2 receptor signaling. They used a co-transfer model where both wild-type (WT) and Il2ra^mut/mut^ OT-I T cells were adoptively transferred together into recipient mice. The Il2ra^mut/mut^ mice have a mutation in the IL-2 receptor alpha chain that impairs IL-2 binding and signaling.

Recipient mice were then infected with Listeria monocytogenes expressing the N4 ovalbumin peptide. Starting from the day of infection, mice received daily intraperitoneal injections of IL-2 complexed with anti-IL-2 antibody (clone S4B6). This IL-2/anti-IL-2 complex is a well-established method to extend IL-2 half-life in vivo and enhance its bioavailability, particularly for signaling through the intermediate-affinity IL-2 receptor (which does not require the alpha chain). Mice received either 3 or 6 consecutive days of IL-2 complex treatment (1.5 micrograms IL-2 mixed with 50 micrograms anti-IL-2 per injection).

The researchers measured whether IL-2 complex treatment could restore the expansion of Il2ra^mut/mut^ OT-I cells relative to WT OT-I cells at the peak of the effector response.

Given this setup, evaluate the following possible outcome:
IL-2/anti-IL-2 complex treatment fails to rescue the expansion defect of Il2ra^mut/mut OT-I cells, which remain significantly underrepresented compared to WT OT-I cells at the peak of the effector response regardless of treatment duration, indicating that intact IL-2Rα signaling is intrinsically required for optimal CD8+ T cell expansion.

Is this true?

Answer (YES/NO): NO